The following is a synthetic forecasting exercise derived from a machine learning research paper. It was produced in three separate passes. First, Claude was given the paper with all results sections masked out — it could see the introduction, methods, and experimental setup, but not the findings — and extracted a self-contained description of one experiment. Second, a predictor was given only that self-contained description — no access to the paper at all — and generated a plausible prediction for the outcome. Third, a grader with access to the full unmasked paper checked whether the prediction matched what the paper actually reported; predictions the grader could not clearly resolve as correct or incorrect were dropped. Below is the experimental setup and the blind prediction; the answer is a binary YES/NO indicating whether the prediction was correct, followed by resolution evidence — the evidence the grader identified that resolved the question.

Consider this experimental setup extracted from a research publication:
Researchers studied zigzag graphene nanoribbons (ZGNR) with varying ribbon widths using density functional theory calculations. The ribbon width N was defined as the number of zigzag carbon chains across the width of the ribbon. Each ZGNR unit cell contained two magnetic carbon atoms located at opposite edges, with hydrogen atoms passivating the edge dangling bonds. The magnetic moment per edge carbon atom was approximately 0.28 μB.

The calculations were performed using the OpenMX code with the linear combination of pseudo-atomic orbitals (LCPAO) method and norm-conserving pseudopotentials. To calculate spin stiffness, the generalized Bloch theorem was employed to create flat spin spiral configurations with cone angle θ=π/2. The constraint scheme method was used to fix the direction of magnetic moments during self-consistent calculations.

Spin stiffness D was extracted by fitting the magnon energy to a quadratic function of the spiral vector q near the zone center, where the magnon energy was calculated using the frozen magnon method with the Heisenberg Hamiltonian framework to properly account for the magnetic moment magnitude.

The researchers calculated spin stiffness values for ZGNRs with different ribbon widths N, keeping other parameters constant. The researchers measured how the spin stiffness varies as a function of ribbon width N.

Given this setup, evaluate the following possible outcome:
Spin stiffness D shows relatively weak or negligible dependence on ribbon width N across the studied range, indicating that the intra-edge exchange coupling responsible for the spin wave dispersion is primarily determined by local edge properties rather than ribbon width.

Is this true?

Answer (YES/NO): NO